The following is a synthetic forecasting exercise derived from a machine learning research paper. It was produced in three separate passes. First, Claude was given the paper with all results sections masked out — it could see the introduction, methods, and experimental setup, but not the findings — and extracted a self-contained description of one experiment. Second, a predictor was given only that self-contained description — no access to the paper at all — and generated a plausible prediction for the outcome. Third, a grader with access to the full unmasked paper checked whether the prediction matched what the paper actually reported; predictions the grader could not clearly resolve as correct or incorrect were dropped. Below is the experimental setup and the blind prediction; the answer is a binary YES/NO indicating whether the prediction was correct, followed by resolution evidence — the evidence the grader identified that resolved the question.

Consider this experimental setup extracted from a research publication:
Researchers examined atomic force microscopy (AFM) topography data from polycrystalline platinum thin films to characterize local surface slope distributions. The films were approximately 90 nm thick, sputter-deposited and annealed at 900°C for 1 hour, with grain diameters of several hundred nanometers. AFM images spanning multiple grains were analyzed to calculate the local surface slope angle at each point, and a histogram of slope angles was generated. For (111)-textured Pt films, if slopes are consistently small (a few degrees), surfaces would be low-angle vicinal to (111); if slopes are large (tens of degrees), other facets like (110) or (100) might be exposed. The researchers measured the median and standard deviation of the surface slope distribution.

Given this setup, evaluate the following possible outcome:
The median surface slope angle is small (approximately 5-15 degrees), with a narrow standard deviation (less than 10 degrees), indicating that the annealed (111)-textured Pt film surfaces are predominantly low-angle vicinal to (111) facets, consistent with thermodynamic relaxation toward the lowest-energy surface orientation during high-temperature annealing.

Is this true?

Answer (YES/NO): NO